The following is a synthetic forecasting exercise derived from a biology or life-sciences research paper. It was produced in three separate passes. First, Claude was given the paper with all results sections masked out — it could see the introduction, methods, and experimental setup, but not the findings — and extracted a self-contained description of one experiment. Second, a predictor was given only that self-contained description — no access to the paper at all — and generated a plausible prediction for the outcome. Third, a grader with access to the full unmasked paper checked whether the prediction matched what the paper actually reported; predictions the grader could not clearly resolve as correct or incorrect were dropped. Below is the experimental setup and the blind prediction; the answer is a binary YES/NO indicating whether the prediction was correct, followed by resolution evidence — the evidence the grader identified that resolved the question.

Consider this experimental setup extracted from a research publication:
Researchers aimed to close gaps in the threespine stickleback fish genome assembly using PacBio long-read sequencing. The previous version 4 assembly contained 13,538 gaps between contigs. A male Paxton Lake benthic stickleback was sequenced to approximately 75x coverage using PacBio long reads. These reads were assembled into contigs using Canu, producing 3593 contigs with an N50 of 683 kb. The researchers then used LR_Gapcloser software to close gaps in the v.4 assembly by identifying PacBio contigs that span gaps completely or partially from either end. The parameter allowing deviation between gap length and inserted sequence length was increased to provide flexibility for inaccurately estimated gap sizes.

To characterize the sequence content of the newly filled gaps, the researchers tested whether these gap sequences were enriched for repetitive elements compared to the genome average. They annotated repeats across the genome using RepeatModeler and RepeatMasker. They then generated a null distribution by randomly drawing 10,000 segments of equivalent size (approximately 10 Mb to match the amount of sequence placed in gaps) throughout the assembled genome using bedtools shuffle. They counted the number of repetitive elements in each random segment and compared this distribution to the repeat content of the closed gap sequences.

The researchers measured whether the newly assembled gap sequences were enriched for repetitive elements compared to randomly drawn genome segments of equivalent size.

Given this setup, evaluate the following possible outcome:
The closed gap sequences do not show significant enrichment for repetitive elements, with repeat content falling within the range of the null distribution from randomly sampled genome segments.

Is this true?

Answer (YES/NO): NO